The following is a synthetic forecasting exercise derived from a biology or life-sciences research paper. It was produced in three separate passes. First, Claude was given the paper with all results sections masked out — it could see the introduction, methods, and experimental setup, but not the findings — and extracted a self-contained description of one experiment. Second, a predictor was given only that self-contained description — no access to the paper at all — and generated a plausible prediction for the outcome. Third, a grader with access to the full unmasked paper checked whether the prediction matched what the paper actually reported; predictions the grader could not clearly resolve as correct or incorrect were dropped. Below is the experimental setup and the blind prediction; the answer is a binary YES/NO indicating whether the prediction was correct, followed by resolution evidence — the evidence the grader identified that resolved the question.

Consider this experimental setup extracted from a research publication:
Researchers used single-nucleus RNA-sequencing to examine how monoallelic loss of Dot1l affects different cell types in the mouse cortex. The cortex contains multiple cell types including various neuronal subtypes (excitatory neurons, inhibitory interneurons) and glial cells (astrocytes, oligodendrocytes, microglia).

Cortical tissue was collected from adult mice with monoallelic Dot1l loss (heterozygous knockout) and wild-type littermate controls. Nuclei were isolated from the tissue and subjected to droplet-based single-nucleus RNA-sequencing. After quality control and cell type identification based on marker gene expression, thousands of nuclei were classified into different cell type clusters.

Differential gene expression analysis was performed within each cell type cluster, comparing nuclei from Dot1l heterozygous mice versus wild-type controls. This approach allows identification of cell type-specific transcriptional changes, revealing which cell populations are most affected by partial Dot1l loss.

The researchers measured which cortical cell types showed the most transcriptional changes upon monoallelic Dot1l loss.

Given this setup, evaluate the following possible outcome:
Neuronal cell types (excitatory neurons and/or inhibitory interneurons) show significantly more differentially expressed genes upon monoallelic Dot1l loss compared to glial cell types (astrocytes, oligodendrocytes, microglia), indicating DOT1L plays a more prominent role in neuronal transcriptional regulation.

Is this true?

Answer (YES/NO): YES